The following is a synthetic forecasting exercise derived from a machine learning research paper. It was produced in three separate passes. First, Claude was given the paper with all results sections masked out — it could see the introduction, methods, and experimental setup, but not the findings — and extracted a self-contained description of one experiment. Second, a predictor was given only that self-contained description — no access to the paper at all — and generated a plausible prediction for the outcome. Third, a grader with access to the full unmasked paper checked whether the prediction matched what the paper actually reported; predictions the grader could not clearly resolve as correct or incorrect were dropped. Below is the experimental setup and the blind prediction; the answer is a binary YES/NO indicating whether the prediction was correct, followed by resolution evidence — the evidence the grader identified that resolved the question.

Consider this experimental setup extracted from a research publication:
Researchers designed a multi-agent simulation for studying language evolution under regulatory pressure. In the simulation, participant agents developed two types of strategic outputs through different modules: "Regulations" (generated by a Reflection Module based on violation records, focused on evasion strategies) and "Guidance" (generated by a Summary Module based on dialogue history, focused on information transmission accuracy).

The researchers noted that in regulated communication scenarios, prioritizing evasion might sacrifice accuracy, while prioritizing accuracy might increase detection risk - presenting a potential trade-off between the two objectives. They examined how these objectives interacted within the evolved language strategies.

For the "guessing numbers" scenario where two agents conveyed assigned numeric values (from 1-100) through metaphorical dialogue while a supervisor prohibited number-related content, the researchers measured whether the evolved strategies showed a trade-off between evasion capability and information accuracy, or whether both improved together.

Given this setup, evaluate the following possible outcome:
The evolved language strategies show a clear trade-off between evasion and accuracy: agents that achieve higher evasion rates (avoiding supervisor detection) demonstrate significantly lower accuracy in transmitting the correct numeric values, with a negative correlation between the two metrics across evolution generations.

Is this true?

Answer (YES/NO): NO